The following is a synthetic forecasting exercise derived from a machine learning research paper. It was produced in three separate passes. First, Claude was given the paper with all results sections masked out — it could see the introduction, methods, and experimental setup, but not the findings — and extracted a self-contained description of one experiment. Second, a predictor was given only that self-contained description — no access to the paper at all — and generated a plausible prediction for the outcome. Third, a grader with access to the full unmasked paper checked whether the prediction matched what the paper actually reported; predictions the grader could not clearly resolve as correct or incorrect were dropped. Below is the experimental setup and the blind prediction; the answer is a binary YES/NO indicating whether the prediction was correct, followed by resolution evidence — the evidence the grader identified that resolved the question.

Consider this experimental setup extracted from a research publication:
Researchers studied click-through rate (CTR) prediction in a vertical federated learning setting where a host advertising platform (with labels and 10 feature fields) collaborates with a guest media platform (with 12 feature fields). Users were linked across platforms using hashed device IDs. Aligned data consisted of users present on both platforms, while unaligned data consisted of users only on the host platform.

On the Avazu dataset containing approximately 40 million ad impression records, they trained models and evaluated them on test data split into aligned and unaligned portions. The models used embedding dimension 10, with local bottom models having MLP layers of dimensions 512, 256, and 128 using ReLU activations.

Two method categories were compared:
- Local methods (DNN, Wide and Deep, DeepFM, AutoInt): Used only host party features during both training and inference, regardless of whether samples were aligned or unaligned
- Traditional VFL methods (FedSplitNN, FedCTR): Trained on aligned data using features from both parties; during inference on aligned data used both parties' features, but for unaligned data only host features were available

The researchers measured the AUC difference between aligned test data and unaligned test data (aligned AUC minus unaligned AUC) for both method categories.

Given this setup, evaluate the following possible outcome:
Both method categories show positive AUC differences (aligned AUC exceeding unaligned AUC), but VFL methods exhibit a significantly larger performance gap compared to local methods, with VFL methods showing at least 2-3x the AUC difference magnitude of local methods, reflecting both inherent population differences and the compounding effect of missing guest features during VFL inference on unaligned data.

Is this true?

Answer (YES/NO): NO